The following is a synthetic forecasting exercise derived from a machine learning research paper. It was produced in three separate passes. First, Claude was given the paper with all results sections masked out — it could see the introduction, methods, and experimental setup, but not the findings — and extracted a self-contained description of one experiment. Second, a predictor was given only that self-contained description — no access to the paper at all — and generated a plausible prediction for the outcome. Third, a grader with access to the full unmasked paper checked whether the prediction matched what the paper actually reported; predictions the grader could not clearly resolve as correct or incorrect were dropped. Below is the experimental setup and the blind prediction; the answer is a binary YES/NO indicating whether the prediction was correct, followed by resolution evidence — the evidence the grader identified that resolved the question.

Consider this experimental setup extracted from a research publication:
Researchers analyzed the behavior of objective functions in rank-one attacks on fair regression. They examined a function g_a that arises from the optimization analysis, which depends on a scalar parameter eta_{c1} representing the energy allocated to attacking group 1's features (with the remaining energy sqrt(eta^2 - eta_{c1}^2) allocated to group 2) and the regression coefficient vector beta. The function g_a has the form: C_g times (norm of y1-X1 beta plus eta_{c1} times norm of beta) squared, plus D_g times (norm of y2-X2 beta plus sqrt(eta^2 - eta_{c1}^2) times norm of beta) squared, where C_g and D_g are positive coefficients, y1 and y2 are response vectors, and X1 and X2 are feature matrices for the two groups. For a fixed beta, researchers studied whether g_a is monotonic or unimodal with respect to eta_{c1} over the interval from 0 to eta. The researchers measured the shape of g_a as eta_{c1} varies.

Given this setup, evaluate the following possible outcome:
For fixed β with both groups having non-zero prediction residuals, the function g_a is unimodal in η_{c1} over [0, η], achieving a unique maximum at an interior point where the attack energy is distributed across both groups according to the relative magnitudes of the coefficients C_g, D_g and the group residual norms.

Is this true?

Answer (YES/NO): YES